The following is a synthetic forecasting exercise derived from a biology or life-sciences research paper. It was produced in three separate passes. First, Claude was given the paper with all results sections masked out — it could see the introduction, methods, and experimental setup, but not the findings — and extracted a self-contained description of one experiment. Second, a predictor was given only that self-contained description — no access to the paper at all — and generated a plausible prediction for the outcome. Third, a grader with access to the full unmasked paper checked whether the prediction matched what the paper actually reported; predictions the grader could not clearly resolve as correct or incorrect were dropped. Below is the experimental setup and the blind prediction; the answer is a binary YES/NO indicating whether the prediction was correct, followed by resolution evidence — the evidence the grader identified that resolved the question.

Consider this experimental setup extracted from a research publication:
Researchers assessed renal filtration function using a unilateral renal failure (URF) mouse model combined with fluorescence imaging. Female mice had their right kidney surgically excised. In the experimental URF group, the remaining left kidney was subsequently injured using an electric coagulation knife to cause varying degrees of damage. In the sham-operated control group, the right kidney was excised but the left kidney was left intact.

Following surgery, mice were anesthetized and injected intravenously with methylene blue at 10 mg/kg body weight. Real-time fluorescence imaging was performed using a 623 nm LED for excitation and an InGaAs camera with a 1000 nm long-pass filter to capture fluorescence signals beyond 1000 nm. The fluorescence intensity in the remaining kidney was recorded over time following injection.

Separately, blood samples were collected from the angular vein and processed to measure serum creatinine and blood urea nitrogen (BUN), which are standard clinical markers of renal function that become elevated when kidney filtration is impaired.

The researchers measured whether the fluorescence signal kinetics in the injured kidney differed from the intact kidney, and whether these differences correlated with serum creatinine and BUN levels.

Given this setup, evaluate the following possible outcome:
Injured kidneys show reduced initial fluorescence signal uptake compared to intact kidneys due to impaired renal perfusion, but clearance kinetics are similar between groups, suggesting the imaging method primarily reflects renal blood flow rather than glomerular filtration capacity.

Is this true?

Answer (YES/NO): NO